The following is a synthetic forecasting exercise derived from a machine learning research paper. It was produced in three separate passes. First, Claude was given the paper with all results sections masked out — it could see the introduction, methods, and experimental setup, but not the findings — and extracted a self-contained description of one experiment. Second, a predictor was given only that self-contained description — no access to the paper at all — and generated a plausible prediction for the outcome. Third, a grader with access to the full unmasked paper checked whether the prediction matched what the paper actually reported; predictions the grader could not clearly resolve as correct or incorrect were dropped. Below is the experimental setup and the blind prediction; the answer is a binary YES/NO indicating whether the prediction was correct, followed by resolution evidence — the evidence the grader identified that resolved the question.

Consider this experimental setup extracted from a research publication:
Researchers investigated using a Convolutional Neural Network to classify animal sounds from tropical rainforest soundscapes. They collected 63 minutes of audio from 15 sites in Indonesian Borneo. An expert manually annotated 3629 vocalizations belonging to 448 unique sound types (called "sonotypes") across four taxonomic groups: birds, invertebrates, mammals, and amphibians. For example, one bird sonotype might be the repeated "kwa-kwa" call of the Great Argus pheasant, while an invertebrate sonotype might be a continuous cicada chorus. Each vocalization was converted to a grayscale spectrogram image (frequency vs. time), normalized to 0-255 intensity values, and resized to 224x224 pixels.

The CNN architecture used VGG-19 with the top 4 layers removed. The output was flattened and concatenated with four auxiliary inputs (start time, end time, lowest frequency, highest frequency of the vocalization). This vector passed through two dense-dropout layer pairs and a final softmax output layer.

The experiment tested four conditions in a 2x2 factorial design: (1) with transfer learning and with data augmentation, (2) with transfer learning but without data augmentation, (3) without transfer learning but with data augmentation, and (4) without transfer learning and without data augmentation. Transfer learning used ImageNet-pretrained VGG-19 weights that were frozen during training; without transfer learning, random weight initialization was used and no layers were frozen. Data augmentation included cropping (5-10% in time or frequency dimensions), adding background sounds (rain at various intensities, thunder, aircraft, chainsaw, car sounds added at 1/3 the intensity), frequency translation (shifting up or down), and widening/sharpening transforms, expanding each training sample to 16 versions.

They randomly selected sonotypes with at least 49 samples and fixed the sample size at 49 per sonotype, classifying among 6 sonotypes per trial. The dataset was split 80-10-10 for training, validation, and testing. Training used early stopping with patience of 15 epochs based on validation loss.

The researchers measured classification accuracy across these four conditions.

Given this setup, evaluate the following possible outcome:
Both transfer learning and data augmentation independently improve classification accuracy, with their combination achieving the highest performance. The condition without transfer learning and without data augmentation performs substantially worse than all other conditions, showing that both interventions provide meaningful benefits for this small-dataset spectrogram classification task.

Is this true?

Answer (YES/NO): YES